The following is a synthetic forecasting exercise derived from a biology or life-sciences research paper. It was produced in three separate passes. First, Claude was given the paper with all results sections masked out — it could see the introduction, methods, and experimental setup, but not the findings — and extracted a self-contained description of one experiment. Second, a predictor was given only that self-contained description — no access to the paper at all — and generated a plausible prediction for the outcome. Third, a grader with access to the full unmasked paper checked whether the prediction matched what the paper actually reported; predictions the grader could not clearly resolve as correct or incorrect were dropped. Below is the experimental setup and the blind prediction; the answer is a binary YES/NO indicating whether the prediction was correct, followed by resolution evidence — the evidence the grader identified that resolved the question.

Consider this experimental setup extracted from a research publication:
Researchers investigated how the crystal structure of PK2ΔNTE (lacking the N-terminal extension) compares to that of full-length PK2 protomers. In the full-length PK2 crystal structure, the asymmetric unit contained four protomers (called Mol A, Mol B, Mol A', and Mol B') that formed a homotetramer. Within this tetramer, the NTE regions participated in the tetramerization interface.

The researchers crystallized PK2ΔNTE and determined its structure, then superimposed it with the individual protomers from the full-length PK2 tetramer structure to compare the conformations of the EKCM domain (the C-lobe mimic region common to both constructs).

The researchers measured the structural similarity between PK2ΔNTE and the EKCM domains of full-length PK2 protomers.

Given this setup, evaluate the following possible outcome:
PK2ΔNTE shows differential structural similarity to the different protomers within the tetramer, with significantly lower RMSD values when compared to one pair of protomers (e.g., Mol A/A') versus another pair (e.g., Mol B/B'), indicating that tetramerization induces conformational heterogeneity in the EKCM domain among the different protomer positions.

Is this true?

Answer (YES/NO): NO